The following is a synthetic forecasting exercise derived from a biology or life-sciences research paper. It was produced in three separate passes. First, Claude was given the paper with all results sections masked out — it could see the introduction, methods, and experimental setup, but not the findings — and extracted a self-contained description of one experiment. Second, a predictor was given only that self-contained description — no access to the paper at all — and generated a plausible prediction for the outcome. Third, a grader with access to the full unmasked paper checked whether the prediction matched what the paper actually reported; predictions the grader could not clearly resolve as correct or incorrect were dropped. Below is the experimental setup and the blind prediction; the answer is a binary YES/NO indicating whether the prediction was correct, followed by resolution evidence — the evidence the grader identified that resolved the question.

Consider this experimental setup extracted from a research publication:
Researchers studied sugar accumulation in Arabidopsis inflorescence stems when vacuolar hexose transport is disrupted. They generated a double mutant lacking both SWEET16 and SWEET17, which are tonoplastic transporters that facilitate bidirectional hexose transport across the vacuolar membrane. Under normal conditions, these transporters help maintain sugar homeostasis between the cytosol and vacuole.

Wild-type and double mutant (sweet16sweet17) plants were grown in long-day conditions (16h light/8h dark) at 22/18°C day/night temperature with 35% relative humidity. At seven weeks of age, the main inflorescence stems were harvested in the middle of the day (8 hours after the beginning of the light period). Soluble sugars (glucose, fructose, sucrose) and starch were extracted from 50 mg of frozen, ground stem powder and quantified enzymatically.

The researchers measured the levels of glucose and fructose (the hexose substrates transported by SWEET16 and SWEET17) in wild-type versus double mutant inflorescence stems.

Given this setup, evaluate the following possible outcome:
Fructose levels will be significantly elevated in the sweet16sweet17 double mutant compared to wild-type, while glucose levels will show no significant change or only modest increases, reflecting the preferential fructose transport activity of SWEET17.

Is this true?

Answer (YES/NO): NO